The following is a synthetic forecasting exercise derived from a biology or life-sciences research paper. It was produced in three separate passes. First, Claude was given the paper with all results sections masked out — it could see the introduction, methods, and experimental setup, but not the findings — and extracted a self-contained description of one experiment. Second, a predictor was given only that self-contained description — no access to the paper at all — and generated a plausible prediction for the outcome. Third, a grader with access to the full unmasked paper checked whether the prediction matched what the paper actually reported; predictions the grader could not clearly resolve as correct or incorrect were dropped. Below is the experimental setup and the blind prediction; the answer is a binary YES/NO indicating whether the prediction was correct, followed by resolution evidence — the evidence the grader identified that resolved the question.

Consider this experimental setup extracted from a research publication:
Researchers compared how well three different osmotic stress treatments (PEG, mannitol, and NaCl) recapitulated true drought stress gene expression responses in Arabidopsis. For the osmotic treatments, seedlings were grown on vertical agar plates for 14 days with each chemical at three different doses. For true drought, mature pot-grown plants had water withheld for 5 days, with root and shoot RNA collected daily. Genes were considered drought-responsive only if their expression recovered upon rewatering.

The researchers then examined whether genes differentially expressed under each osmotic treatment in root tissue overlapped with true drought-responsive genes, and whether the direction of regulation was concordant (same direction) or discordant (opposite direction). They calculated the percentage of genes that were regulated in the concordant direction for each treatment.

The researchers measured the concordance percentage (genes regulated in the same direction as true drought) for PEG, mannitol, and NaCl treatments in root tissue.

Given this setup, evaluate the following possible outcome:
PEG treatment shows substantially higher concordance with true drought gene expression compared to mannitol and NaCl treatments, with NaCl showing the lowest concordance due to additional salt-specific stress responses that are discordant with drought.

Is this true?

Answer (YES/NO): NO